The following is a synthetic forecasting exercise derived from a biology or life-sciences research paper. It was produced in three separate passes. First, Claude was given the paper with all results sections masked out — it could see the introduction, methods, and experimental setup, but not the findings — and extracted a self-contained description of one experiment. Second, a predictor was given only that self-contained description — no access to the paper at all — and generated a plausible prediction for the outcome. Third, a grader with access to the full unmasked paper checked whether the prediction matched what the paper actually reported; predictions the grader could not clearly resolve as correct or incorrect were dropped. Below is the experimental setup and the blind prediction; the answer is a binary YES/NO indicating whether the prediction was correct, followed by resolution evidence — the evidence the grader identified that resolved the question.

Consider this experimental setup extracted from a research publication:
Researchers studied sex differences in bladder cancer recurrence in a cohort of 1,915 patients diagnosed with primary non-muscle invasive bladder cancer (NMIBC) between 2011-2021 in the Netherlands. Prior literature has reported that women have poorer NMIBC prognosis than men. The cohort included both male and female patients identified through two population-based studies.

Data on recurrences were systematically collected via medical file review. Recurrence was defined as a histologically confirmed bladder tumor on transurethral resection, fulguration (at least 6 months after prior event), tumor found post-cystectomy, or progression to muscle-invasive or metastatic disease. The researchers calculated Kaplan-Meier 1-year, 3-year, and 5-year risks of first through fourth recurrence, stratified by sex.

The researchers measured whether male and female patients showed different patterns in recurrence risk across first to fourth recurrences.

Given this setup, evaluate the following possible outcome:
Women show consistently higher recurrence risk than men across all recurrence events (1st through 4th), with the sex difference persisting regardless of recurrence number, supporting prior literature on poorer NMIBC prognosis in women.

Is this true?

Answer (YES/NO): NO